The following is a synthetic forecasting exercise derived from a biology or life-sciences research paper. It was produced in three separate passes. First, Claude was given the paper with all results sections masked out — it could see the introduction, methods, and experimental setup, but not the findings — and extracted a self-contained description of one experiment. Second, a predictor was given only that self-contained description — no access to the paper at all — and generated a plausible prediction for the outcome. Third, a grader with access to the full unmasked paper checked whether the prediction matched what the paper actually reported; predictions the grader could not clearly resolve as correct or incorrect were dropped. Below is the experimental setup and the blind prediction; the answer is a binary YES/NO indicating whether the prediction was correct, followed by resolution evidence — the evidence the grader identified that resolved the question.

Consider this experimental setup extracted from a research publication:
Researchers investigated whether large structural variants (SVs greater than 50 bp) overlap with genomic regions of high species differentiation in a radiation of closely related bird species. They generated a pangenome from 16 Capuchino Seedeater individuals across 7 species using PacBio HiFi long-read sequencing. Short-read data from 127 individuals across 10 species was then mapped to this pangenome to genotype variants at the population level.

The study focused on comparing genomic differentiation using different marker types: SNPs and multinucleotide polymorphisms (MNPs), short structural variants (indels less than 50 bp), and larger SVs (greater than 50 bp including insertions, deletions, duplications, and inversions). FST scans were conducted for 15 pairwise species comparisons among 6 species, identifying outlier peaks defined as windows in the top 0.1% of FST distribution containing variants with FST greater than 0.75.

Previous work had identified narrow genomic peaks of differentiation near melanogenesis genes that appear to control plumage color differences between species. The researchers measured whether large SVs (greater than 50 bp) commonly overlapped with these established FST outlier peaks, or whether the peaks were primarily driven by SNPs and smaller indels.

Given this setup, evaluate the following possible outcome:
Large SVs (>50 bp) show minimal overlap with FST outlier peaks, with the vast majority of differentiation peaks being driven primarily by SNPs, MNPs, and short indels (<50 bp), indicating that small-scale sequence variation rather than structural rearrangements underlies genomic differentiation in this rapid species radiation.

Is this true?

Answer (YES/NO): YES